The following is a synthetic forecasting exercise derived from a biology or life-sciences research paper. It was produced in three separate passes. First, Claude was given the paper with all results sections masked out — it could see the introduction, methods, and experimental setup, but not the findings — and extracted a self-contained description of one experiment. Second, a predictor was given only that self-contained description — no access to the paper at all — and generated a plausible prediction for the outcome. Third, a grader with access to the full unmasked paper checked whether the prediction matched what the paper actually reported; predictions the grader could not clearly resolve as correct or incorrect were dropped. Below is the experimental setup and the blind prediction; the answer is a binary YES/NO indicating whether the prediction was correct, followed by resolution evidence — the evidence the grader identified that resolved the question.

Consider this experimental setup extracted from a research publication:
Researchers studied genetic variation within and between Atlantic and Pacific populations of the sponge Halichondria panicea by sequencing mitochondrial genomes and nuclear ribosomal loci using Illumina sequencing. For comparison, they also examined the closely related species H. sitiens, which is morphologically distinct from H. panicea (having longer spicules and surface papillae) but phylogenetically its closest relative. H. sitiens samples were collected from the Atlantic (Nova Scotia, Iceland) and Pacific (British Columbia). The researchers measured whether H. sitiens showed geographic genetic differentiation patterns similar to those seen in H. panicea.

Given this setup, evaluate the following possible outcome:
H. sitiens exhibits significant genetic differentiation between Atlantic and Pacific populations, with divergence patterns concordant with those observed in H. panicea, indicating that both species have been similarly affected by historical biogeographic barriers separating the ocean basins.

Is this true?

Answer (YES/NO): NO